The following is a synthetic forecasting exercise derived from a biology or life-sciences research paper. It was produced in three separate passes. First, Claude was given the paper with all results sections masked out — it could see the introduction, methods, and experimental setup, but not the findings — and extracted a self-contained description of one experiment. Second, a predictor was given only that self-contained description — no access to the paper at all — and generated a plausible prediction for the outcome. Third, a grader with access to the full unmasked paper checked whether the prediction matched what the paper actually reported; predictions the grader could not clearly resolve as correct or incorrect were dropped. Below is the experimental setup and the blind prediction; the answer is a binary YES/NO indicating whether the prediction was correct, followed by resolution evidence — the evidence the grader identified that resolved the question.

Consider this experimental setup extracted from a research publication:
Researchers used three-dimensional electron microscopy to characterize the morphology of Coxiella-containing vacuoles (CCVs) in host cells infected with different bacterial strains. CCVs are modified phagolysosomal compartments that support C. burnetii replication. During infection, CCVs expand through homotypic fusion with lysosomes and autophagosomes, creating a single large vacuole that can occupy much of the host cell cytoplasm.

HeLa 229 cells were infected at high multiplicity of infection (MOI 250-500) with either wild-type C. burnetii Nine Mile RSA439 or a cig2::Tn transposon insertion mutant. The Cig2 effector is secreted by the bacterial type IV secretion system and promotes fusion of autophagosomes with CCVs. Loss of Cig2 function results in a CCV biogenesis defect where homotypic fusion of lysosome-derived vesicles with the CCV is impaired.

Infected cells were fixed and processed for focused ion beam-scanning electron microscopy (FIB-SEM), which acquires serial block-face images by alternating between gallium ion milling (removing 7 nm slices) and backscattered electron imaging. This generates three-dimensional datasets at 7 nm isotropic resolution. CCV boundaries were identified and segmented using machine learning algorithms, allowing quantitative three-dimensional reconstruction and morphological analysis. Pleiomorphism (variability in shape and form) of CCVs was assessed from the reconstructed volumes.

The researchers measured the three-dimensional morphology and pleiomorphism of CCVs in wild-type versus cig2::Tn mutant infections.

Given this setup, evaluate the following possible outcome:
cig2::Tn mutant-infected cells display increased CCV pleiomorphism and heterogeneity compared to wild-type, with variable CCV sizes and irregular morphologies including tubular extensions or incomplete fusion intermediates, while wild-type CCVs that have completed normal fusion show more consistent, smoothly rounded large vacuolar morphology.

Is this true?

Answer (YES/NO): NO